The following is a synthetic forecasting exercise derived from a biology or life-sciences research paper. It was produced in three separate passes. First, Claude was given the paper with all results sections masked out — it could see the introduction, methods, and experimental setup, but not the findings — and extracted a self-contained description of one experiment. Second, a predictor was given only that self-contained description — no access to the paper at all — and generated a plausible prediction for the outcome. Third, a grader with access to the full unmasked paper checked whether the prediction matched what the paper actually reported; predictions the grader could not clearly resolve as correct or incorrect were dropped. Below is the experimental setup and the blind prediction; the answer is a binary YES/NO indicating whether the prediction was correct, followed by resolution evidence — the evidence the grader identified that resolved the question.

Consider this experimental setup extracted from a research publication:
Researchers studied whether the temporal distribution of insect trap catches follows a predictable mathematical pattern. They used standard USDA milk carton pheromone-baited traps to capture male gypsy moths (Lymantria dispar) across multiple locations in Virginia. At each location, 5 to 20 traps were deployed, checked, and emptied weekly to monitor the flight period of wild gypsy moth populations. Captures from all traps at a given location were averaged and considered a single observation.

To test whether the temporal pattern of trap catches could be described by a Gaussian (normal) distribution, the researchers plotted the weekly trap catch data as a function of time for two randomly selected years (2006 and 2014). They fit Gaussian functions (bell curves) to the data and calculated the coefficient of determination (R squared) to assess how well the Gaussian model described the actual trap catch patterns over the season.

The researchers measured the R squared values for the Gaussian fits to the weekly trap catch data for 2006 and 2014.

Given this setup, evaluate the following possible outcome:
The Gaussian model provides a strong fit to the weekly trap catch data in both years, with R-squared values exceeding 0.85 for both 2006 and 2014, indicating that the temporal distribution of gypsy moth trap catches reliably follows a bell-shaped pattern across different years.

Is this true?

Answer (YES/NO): YES